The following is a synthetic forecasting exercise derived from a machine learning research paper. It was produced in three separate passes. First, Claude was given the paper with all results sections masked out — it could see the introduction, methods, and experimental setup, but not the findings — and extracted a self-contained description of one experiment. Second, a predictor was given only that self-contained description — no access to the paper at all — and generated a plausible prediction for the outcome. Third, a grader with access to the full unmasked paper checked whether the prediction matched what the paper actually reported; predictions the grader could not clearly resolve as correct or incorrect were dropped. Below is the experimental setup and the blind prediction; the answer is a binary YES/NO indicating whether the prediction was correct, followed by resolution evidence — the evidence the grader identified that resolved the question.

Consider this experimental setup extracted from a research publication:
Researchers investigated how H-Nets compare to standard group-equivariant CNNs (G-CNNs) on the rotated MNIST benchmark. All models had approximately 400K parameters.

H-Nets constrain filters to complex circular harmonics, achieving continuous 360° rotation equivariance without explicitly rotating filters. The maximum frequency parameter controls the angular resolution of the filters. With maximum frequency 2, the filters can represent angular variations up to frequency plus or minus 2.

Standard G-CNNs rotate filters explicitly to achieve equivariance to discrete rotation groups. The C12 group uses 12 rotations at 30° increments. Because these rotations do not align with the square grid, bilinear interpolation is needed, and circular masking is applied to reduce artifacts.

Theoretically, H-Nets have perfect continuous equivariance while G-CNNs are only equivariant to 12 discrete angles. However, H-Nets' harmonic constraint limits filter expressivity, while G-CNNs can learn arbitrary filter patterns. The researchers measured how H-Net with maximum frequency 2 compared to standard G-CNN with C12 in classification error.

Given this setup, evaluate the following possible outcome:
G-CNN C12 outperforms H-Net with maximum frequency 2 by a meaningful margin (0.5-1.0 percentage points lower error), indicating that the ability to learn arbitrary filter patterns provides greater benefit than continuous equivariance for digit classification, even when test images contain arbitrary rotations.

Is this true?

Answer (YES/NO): NO